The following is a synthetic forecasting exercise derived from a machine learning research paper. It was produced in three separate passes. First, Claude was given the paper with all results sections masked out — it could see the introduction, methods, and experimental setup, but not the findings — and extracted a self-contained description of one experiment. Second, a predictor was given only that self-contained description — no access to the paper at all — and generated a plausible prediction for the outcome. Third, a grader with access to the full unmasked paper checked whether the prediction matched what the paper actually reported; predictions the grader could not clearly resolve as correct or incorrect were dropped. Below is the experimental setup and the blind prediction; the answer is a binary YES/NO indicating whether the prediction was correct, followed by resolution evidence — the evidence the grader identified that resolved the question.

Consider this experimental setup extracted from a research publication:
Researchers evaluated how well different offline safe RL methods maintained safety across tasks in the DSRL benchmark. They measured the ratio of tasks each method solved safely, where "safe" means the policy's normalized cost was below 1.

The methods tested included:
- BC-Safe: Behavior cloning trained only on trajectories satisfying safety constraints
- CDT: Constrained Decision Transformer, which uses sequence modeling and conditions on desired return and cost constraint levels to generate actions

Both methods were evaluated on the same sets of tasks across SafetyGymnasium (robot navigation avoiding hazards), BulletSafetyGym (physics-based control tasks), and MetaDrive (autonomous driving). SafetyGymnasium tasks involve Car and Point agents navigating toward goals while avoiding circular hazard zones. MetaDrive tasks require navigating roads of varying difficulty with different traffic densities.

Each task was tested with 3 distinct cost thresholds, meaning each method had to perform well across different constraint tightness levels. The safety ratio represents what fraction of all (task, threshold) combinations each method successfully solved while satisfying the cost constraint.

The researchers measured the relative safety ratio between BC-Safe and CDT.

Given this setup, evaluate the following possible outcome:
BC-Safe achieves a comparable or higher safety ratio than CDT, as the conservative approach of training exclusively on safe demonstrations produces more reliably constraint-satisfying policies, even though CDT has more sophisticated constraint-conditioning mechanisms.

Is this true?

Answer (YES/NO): YES